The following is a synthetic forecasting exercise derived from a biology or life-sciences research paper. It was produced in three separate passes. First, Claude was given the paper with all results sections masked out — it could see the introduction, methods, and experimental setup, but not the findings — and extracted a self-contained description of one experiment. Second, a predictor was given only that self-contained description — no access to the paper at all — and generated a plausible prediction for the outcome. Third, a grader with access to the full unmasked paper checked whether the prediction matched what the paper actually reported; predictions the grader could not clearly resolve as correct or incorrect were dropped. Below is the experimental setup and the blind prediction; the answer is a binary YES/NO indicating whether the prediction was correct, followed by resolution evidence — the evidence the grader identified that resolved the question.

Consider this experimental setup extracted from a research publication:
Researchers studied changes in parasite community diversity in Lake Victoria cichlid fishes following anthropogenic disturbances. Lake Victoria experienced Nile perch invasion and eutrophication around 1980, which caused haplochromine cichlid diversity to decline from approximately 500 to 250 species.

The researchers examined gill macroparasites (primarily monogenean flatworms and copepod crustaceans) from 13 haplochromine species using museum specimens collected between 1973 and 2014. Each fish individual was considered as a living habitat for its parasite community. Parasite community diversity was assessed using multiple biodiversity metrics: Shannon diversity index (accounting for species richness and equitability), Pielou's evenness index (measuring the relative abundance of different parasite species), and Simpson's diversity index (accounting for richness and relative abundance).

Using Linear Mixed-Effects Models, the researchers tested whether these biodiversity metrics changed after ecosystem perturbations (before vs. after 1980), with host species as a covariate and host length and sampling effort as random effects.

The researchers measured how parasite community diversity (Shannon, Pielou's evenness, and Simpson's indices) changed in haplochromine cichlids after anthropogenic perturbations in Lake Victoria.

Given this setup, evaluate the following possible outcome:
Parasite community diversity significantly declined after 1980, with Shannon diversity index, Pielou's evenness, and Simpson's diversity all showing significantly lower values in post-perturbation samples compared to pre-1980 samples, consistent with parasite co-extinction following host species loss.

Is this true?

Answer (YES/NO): NO